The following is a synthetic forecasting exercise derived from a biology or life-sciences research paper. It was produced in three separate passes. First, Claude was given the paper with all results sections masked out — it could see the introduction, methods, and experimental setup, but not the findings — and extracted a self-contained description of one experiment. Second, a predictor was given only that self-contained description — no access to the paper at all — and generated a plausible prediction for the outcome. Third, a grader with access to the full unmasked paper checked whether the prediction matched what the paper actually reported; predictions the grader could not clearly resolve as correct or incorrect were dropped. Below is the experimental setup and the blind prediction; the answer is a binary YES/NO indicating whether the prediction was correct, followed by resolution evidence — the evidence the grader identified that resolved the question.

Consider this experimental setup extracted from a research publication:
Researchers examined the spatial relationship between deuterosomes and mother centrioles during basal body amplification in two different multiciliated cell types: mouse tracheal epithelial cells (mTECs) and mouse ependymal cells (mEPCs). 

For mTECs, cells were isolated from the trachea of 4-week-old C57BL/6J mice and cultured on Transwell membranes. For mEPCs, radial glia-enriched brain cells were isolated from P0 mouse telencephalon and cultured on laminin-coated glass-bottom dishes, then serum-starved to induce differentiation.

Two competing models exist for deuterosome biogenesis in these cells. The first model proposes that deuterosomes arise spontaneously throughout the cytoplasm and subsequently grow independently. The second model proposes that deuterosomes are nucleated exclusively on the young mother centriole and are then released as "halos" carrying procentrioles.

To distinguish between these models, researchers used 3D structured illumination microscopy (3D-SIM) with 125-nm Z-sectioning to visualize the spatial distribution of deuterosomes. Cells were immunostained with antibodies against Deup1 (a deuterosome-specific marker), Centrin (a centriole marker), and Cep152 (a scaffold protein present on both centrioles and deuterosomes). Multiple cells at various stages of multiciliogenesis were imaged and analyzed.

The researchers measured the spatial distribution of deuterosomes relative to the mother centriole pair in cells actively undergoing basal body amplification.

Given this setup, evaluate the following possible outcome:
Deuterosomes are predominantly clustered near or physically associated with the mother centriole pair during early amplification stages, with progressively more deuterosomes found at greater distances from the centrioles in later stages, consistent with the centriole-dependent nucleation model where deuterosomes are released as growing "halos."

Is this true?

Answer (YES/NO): NO